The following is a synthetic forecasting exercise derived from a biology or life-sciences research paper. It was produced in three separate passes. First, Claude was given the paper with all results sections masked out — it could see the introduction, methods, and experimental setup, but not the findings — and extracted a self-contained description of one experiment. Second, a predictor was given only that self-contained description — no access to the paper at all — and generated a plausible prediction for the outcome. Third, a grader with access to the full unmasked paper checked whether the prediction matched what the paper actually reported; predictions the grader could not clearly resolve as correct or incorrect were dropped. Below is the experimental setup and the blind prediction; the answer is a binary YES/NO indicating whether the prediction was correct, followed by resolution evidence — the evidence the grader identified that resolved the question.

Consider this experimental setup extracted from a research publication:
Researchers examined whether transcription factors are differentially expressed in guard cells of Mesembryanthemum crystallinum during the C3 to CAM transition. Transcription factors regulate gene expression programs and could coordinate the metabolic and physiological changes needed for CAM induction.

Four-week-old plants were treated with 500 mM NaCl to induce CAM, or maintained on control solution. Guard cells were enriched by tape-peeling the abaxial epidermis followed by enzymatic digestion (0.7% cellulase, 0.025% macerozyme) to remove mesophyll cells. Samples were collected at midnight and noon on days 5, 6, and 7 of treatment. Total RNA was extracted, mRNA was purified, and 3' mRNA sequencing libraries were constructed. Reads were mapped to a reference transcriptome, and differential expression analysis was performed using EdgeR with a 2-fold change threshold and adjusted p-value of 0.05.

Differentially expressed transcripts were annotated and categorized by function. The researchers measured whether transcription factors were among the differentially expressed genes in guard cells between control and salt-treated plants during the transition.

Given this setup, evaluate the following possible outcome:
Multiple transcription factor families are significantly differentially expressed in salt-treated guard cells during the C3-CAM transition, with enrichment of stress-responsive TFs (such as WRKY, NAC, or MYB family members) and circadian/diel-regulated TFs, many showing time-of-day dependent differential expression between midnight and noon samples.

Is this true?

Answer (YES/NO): NO